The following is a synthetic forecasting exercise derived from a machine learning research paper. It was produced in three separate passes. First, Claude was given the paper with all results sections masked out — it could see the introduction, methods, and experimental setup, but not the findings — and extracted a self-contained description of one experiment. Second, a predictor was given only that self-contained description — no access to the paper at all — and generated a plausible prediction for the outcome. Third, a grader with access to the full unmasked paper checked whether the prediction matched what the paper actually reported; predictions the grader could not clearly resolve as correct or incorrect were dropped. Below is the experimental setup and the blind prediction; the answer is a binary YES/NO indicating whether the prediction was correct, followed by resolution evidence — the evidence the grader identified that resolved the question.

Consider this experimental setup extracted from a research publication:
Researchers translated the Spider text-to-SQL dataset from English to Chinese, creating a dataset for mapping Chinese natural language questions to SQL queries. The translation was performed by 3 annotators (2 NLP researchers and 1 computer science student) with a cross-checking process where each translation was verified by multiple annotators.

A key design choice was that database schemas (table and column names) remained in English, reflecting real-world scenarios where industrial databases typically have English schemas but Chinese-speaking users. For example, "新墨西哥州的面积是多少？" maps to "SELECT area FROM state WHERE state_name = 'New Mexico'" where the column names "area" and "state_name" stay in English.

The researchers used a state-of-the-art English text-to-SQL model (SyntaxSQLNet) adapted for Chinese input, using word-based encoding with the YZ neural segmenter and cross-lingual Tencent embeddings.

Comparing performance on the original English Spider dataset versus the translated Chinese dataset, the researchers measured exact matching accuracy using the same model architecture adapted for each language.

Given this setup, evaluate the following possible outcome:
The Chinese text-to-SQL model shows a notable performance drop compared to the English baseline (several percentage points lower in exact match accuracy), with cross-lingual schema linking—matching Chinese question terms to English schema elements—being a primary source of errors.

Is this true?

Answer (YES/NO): NO